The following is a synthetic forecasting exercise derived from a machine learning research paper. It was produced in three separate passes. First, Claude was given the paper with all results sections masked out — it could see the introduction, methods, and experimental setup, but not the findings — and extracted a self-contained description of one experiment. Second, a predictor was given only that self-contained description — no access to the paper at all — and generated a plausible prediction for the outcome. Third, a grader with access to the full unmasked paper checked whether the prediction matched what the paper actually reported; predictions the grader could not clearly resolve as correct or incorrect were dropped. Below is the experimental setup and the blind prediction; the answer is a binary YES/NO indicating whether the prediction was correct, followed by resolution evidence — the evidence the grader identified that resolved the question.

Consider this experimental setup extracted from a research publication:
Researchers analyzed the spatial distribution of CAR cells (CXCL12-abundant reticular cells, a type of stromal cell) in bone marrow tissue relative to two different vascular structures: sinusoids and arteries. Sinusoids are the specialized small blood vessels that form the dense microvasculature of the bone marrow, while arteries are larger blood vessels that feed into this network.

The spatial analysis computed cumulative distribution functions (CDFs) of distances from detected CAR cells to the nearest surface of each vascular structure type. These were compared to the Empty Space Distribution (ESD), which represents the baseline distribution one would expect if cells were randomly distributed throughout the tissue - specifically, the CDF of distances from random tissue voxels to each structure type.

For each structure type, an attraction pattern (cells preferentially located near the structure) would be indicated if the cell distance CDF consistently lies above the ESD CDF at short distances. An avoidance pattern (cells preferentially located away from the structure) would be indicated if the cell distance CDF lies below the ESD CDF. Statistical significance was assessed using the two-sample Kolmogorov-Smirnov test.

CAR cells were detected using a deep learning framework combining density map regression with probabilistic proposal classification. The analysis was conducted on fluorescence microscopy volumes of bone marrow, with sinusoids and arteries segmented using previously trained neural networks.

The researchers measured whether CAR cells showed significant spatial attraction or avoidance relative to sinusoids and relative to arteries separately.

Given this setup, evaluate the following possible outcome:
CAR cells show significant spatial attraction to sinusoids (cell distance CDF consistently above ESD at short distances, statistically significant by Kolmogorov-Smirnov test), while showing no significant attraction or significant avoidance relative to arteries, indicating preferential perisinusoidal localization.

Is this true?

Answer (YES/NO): NO